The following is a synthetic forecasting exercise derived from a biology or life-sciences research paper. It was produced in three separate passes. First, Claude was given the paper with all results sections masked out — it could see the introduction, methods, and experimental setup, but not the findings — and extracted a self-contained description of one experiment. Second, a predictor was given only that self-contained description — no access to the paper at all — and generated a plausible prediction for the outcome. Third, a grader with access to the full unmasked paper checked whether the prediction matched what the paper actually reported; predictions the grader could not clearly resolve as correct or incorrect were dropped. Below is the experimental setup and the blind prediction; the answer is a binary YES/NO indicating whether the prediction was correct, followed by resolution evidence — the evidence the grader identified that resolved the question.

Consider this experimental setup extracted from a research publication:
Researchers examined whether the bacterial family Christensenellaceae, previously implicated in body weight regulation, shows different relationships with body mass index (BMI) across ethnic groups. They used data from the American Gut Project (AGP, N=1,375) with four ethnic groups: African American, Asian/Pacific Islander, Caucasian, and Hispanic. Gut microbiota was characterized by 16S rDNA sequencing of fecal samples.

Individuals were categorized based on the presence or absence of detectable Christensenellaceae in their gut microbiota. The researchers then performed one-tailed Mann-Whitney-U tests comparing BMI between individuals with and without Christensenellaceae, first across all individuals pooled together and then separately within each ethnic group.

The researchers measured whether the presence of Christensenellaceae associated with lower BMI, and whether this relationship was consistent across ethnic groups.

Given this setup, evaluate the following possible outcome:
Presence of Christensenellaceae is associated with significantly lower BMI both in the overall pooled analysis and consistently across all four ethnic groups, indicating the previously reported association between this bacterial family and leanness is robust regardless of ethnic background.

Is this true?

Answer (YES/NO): NO